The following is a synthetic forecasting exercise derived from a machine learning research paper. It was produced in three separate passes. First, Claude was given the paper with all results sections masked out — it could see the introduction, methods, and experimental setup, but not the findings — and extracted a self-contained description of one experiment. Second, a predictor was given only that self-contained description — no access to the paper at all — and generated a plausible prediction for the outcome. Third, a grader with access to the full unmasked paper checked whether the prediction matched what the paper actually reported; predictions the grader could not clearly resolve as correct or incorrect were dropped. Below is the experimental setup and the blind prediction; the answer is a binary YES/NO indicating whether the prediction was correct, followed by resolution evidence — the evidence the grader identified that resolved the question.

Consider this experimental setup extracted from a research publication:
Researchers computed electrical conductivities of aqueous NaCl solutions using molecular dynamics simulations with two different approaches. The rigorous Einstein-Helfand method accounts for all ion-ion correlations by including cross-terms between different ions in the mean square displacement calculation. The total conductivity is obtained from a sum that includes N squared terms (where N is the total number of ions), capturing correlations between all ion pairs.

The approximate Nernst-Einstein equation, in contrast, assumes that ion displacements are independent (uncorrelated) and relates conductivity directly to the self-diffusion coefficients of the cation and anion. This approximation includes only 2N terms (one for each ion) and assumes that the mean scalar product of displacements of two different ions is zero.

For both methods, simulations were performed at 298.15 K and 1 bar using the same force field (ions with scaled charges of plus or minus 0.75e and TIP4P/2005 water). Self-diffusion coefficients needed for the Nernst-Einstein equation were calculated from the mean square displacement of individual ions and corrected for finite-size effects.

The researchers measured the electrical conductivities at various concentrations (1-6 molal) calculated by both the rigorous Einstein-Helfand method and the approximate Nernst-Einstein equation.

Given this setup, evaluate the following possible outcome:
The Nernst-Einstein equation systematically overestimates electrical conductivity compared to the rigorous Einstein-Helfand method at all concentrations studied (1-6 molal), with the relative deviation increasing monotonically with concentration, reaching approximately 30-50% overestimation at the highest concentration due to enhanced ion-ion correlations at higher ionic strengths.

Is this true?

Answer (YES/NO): NO